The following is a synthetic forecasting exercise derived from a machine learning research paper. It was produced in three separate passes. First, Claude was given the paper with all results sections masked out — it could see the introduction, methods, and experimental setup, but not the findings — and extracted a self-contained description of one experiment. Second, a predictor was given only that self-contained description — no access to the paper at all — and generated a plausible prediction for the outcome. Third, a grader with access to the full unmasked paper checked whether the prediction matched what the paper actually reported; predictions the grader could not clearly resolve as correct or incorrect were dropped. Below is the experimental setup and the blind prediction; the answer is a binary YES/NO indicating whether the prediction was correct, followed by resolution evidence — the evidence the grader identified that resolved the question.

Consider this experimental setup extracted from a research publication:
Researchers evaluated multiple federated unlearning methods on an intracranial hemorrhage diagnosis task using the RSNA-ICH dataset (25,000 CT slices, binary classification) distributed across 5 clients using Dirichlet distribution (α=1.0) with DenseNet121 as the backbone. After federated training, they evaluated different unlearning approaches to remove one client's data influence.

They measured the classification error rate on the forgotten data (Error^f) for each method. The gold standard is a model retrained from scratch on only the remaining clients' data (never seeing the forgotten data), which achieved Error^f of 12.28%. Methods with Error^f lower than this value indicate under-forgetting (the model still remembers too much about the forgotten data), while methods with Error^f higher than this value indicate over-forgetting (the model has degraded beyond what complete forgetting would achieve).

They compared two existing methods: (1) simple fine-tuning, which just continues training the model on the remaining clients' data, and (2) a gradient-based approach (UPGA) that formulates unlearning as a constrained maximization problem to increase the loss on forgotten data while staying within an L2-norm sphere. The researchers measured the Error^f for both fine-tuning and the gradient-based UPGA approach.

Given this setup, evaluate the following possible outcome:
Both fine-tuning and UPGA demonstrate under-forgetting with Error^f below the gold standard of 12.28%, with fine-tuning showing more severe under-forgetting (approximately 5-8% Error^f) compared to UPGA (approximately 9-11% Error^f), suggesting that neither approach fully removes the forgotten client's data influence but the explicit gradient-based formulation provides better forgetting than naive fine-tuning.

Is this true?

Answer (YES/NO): NO